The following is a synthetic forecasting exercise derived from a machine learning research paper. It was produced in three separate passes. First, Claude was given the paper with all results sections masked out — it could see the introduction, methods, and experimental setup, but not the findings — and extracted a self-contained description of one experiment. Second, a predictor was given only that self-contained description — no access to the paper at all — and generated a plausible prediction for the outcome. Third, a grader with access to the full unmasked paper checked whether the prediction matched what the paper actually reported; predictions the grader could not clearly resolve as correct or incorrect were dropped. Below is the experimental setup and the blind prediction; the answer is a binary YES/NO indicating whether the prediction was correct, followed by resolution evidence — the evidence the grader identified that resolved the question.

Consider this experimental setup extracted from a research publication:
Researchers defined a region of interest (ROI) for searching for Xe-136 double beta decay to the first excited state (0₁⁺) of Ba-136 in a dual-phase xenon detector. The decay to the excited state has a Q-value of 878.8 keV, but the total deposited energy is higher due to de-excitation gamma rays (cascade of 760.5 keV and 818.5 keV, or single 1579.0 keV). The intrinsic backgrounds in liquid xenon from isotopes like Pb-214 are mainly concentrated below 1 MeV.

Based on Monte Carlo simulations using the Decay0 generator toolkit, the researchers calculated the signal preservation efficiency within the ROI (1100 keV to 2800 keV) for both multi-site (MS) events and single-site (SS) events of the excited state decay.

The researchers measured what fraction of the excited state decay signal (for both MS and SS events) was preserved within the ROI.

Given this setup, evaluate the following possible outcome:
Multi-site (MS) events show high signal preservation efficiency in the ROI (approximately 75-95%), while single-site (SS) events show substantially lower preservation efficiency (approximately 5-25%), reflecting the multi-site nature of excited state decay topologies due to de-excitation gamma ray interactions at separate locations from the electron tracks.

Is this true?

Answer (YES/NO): NO